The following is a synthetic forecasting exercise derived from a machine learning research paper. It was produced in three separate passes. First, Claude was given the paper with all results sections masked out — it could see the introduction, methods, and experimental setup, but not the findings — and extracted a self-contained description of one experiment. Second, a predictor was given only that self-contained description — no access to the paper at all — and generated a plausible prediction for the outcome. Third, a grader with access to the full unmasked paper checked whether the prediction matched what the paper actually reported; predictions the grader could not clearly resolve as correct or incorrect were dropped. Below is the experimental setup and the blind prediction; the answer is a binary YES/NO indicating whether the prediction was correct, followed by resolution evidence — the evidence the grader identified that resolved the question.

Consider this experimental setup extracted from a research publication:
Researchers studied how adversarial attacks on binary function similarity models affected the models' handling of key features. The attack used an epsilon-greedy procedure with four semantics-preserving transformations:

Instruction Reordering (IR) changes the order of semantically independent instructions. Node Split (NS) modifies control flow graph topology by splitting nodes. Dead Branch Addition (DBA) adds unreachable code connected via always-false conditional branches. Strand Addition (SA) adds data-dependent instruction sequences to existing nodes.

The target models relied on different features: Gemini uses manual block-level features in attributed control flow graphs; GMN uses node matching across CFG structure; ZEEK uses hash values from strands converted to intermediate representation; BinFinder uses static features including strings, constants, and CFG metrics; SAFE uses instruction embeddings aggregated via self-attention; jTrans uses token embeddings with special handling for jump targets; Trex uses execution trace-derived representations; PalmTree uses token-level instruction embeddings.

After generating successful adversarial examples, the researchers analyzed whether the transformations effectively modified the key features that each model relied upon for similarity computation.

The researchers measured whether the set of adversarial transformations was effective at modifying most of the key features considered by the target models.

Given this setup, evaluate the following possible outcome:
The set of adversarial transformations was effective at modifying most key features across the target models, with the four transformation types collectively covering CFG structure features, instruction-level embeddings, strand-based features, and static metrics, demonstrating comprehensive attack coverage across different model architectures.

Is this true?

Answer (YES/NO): YES